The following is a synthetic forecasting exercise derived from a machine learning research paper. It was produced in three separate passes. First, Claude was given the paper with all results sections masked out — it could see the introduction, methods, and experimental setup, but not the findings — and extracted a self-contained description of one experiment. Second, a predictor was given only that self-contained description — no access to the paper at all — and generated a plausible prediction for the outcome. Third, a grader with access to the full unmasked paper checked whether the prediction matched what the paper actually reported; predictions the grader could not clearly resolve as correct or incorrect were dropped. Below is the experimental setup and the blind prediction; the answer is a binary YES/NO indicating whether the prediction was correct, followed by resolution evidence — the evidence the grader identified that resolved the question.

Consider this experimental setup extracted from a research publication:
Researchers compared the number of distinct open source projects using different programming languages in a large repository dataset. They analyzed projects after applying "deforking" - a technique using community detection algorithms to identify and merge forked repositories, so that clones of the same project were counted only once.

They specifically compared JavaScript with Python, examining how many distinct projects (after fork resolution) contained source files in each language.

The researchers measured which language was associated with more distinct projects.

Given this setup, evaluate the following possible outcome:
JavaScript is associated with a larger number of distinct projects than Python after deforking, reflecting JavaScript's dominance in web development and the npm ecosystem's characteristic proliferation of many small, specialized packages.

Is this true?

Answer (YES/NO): YES